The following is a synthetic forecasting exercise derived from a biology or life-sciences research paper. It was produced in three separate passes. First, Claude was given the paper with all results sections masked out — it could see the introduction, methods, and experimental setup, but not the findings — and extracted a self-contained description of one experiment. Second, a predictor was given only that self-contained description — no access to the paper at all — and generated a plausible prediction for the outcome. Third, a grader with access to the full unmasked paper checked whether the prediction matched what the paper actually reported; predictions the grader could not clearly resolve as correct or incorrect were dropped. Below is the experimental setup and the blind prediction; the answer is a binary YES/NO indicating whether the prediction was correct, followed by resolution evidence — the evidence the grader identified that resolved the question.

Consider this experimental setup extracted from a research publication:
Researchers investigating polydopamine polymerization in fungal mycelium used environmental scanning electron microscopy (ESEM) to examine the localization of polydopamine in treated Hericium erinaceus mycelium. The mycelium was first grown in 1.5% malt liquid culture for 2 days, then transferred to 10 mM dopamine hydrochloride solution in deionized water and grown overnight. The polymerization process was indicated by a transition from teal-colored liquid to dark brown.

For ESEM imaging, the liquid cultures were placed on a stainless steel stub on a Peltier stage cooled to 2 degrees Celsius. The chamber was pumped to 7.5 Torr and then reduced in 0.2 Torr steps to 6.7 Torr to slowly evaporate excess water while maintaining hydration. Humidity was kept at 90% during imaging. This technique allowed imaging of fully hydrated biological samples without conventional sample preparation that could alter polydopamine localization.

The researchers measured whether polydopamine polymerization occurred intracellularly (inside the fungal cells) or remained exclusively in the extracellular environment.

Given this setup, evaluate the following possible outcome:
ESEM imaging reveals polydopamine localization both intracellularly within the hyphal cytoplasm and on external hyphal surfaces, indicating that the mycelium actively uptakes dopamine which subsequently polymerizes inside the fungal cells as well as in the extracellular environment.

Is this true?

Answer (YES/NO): YES